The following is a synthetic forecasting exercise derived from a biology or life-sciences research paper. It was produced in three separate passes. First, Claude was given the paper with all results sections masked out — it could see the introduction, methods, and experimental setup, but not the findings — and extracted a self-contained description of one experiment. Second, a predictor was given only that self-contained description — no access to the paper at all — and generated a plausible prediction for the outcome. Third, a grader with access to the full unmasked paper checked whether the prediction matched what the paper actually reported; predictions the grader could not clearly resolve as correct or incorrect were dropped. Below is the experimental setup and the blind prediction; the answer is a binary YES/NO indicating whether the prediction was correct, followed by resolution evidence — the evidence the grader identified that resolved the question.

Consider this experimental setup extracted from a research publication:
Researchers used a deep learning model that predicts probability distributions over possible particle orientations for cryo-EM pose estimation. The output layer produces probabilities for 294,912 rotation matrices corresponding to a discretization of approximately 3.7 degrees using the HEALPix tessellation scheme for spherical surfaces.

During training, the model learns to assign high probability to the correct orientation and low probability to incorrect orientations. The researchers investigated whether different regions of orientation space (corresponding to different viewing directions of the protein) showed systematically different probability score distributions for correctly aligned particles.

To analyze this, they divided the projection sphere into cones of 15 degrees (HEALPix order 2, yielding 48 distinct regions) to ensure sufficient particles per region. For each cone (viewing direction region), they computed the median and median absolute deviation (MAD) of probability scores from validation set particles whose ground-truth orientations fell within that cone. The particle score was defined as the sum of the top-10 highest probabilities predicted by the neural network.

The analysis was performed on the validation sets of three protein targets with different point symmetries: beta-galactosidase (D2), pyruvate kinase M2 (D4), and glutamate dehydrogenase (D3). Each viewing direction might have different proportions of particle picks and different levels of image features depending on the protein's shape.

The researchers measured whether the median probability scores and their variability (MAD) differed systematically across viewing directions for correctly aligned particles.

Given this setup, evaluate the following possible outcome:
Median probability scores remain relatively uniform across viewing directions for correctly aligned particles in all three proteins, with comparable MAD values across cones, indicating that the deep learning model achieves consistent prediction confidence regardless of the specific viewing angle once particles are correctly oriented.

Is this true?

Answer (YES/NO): NO